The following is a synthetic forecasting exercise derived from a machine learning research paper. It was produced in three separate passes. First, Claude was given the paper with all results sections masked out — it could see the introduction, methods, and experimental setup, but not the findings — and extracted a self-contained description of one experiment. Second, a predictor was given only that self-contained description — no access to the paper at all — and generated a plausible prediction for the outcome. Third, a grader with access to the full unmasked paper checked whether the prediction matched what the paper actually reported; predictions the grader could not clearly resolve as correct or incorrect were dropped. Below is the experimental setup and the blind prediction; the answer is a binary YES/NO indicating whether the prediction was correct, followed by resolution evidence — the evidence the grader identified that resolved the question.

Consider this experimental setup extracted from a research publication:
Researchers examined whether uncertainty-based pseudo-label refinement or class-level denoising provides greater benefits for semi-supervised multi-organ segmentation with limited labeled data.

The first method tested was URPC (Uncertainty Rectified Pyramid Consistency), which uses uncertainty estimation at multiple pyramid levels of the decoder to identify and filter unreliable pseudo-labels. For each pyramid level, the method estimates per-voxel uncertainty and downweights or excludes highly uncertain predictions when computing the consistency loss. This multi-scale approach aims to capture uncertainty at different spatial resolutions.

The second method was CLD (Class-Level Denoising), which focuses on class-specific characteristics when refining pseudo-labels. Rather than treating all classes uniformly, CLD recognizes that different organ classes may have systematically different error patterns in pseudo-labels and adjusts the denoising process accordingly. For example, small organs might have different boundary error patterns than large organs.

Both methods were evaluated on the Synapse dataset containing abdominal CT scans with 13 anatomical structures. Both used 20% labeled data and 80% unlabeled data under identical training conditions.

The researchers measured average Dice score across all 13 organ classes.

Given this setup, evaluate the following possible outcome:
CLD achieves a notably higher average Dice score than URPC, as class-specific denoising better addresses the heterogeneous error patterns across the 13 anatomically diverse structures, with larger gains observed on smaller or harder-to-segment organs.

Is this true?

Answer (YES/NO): NO